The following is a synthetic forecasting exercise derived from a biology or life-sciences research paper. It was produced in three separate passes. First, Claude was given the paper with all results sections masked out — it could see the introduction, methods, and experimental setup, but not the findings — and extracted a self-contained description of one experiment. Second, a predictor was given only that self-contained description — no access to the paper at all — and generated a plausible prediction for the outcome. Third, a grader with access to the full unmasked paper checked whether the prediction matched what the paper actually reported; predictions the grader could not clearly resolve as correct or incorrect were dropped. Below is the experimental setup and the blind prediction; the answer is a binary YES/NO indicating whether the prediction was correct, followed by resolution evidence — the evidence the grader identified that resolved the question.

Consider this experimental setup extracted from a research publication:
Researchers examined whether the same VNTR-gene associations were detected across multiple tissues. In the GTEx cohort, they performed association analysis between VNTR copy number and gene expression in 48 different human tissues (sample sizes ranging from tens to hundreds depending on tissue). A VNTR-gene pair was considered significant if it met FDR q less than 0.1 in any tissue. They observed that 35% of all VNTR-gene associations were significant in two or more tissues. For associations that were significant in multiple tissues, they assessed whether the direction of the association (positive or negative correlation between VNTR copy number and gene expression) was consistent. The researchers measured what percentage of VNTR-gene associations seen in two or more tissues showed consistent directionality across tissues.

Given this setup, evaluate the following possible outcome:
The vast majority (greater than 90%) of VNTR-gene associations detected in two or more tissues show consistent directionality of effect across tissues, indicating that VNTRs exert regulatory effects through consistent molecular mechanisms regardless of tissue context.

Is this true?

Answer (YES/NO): YES